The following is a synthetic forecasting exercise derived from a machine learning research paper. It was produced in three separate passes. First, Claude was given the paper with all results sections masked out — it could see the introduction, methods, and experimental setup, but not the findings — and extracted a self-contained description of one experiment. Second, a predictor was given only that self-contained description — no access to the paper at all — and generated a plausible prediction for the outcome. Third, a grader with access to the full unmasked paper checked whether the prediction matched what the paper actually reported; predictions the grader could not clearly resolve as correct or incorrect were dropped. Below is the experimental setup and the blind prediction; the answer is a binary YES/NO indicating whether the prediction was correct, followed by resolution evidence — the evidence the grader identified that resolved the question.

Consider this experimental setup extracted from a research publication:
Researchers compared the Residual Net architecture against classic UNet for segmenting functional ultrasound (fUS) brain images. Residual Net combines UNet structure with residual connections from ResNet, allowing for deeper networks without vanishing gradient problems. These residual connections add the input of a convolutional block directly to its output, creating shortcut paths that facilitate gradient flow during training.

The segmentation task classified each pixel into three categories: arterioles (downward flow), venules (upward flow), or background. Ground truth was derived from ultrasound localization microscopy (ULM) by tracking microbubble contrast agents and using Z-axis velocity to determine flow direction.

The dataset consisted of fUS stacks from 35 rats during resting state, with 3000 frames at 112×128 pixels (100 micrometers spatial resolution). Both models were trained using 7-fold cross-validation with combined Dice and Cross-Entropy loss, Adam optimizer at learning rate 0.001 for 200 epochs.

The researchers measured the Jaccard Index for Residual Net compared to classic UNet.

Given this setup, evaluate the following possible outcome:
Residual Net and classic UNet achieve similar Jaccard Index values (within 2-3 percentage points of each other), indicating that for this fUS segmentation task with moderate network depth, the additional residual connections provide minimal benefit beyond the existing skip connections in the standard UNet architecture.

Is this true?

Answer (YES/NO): YES